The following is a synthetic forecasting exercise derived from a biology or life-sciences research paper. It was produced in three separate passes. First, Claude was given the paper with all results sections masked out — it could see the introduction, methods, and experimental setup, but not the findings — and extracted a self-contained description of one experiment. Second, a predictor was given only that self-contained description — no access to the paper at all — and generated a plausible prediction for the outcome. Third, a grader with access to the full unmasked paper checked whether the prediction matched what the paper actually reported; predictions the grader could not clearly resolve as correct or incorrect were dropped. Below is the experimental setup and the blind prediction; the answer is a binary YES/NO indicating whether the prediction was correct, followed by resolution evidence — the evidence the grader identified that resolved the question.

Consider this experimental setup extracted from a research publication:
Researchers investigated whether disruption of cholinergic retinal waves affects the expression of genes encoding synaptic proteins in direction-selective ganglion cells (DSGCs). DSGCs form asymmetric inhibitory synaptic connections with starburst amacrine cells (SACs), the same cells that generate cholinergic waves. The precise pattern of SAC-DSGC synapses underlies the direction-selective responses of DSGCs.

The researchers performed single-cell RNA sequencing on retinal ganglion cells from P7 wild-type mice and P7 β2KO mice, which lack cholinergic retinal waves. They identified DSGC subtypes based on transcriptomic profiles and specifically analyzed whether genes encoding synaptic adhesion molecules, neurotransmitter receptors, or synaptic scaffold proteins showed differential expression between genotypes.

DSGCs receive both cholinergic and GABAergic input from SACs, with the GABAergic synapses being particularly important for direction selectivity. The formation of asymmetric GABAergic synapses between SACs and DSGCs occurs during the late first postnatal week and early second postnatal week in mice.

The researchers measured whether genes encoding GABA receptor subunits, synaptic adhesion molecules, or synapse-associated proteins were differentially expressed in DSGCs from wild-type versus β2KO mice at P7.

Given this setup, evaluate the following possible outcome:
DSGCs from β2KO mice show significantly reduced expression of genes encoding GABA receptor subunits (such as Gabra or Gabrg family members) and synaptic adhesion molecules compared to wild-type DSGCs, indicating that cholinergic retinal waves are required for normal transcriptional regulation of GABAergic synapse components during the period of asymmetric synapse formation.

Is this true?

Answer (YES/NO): NO